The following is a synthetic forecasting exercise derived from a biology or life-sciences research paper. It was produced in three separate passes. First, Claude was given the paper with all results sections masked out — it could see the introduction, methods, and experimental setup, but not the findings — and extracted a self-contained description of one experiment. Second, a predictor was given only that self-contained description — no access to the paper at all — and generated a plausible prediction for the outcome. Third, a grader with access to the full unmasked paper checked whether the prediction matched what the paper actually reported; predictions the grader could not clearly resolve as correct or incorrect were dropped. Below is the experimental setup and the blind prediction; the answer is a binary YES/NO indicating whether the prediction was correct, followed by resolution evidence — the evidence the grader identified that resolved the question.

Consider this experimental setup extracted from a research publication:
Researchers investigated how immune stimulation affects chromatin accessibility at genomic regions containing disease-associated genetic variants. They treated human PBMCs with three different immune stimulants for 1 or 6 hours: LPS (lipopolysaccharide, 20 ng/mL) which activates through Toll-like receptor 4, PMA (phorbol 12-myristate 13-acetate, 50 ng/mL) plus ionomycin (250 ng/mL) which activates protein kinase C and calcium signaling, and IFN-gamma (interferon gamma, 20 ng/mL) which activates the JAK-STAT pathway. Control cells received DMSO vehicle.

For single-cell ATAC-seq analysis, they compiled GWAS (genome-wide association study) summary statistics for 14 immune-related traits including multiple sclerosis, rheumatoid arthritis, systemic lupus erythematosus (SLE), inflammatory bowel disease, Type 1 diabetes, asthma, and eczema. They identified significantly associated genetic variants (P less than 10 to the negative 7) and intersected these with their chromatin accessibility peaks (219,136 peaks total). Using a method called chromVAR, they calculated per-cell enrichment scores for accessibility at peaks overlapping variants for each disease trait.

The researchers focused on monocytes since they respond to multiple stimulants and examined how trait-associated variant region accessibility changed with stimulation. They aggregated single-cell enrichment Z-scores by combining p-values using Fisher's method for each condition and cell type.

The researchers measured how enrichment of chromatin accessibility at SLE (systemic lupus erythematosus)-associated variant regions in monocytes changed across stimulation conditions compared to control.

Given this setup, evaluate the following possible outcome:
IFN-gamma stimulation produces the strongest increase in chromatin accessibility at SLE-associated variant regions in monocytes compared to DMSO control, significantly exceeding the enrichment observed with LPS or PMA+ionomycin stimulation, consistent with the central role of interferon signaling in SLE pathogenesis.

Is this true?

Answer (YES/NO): NO